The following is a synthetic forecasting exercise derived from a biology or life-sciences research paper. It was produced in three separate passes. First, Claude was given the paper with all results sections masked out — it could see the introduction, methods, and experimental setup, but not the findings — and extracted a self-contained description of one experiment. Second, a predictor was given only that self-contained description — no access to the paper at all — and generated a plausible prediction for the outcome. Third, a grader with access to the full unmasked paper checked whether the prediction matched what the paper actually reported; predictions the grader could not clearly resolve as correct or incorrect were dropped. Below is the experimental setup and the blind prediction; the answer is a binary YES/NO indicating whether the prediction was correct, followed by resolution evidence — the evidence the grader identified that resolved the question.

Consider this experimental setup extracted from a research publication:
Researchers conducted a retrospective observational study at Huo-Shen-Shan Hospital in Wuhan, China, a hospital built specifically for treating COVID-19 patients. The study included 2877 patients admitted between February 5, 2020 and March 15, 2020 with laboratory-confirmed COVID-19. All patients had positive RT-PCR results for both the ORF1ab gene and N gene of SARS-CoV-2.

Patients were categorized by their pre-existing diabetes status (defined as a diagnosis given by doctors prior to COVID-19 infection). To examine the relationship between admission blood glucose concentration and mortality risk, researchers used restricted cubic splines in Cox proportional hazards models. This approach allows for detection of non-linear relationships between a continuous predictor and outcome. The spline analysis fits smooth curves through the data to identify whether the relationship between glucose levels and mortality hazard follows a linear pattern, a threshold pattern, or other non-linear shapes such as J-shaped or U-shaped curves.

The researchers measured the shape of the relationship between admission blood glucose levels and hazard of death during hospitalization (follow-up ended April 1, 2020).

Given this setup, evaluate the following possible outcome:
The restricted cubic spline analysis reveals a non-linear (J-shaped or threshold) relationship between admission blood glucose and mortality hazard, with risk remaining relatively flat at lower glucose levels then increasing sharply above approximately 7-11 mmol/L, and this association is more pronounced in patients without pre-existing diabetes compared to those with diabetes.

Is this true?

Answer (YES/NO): NO